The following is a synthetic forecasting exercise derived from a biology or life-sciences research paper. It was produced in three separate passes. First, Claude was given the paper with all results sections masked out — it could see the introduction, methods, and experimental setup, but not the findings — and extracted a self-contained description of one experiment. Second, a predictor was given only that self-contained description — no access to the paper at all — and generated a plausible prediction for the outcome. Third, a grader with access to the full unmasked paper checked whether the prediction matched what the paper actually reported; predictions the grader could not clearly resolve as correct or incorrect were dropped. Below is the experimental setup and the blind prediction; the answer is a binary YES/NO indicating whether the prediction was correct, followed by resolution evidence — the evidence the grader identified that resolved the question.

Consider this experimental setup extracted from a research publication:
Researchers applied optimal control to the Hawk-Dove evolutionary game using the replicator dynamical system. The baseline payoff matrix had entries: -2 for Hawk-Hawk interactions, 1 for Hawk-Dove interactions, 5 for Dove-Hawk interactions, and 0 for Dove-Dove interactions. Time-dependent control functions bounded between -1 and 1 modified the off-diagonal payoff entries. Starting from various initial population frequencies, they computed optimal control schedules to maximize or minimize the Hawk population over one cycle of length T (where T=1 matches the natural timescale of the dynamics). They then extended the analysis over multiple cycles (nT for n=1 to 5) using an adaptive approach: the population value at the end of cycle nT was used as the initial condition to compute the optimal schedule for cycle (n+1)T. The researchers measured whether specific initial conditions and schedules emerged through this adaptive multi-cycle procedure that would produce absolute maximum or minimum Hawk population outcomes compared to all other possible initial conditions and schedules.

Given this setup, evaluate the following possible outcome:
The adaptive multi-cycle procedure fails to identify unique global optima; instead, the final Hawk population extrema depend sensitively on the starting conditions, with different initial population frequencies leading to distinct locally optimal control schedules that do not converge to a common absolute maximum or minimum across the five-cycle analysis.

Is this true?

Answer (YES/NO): NO